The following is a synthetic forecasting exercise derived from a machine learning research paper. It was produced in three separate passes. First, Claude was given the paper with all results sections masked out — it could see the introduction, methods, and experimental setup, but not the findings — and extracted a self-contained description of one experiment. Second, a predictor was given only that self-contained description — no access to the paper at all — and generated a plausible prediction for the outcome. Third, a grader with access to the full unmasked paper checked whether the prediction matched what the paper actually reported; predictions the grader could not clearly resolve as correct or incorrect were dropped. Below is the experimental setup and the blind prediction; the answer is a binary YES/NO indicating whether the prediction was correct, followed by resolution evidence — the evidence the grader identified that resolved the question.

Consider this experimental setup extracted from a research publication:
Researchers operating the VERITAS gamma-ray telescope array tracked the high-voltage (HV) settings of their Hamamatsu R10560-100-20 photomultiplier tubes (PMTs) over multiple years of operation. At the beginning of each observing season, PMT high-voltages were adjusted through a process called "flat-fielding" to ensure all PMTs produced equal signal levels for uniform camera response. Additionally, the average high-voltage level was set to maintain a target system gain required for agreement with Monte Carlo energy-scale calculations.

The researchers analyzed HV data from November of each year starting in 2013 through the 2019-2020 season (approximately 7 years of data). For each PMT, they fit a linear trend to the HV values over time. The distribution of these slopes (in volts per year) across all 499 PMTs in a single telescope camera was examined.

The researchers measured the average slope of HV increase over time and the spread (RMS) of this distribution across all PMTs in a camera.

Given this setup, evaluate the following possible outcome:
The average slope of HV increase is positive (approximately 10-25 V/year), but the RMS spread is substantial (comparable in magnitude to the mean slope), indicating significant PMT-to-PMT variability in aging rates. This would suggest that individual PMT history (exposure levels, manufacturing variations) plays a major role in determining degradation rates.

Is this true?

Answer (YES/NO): NO